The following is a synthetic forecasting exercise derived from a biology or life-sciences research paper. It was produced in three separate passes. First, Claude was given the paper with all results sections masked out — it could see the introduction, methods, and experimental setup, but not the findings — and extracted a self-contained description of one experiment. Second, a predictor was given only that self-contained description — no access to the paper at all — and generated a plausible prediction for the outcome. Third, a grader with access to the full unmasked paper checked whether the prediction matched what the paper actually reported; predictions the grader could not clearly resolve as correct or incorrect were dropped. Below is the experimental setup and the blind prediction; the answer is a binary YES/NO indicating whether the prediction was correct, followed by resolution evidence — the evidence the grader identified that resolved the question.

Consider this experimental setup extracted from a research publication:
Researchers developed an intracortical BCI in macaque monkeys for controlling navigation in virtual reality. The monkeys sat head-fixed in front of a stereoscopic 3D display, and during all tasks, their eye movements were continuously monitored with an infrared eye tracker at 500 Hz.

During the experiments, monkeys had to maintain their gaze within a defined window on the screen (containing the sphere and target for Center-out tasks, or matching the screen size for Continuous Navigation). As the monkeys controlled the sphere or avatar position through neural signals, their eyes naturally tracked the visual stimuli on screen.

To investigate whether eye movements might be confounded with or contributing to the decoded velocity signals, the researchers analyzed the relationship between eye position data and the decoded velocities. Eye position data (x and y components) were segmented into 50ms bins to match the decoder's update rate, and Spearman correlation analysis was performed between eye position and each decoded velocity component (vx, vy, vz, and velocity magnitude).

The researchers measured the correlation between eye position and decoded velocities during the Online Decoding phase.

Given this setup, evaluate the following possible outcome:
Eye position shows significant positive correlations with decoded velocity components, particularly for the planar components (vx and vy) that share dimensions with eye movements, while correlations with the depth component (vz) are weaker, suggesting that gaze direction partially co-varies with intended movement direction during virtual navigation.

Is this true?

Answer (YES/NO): NO